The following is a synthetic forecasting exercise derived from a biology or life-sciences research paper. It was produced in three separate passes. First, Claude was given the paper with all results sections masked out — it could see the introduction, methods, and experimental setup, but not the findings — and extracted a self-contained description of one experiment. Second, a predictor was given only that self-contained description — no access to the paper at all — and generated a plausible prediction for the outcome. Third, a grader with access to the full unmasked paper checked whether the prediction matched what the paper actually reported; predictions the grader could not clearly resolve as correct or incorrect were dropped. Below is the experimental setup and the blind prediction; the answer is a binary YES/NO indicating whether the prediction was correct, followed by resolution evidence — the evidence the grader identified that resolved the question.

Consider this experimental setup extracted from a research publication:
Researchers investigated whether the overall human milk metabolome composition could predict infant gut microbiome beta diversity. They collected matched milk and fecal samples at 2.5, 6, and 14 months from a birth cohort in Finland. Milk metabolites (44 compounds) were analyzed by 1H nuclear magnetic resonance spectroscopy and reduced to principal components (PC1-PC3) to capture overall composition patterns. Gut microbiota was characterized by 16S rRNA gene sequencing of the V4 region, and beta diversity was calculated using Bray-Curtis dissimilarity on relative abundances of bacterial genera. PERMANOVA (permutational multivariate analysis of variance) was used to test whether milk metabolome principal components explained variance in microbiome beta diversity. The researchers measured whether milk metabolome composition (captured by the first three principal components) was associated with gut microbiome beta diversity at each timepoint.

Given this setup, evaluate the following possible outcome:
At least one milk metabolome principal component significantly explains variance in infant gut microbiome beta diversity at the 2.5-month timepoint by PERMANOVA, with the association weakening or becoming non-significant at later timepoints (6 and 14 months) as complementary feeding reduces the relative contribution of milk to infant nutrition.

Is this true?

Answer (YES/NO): NO